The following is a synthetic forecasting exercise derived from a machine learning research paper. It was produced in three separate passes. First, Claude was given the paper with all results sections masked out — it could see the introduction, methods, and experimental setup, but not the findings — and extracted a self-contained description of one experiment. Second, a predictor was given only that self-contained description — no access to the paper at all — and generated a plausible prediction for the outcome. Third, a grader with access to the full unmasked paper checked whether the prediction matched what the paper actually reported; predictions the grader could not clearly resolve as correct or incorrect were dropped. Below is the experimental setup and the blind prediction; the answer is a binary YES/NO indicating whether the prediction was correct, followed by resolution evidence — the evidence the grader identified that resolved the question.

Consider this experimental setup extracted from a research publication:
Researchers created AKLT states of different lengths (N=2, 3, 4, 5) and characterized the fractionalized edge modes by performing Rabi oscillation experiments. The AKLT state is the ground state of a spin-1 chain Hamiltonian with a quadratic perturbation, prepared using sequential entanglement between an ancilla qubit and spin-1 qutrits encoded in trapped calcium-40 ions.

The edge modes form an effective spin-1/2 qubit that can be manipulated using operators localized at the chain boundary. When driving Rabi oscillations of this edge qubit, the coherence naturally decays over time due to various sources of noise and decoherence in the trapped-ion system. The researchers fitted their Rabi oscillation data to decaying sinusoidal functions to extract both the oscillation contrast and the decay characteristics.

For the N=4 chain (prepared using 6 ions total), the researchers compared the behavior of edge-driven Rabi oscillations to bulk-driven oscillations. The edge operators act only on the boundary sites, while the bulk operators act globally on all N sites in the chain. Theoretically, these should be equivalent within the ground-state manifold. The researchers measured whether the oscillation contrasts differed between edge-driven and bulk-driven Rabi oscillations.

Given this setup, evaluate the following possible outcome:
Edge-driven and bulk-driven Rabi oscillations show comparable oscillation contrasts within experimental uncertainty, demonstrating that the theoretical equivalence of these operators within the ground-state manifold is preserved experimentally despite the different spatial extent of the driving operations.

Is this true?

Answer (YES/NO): YES